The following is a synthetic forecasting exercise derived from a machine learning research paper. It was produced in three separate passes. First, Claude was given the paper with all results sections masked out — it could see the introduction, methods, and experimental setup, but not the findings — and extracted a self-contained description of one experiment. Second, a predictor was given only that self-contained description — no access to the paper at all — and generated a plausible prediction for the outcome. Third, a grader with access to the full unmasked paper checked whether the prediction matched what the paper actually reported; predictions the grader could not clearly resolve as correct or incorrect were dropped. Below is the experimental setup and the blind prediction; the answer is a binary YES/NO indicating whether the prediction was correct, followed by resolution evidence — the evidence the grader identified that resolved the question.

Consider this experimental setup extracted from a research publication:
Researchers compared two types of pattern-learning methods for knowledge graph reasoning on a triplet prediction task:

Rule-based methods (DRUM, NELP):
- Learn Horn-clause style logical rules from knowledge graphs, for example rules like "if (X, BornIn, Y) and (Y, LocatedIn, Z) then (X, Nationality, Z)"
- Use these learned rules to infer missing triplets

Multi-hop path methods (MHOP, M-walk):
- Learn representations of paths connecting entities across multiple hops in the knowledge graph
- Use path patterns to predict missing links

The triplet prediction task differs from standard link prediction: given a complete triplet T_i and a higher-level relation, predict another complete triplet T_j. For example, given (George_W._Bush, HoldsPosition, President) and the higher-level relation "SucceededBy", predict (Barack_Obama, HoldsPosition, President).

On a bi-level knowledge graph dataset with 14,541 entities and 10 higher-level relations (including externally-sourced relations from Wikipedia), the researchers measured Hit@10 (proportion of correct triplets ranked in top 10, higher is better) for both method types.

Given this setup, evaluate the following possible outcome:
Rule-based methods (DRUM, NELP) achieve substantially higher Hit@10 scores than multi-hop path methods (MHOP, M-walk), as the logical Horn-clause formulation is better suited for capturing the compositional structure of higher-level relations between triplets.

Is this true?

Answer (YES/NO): NO